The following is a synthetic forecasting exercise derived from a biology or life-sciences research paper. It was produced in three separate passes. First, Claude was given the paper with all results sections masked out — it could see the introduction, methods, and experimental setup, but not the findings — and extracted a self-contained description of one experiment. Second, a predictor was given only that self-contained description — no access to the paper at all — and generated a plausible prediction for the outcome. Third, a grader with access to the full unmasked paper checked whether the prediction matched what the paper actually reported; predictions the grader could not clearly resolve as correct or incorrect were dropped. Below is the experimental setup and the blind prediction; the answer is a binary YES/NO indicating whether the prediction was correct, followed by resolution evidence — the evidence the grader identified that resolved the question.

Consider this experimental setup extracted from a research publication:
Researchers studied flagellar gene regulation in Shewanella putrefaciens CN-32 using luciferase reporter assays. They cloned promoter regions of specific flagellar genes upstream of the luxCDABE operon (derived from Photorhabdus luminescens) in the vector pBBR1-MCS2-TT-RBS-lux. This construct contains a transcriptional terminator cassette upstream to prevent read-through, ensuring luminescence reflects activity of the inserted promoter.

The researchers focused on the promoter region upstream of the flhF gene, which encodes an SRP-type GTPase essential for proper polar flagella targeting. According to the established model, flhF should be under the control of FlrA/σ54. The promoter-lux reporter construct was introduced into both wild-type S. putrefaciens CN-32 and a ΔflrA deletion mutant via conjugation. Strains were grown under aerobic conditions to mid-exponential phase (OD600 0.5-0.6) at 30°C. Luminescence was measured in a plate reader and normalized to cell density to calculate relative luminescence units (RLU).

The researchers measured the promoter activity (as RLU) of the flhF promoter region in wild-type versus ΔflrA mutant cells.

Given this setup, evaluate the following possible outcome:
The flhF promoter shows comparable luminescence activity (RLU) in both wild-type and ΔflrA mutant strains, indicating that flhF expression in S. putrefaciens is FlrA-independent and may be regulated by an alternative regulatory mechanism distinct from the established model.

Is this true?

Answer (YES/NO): NO